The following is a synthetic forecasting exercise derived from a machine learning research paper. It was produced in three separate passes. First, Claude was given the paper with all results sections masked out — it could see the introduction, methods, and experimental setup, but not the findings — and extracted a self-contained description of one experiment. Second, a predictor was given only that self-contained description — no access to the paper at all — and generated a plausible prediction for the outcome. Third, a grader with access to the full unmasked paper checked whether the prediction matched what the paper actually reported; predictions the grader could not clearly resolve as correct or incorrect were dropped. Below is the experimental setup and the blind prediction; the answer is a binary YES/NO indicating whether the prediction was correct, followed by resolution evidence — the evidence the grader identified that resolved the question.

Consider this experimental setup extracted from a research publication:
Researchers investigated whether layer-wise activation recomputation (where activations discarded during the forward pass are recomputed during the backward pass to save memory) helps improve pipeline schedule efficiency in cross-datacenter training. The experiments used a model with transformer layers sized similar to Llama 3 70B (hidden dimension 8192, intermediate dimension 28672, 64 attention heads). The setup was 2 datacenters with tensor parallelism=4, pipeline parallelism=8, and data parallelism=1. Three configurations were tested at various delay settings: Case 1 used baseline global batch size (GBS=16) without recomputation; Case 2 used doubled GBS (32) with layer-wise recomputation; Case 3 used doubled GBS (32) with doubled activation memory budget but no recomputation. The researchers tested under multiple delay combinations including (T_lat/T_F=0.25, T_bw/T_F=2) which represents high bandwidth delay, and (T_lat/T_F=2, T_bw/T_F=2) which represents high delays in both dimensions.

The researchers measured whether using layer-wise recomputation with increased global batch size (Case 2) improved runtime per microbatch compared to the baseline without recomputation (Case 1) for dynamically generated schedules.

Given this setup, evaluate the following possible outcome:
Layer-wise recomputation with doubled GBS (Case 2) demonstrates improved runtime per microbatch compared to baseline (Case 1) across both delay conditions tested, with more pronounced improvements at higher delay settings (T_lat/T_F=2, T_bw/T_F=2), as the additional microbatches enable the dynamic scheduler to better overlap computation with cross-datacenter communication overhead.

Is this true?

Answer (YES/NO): NO